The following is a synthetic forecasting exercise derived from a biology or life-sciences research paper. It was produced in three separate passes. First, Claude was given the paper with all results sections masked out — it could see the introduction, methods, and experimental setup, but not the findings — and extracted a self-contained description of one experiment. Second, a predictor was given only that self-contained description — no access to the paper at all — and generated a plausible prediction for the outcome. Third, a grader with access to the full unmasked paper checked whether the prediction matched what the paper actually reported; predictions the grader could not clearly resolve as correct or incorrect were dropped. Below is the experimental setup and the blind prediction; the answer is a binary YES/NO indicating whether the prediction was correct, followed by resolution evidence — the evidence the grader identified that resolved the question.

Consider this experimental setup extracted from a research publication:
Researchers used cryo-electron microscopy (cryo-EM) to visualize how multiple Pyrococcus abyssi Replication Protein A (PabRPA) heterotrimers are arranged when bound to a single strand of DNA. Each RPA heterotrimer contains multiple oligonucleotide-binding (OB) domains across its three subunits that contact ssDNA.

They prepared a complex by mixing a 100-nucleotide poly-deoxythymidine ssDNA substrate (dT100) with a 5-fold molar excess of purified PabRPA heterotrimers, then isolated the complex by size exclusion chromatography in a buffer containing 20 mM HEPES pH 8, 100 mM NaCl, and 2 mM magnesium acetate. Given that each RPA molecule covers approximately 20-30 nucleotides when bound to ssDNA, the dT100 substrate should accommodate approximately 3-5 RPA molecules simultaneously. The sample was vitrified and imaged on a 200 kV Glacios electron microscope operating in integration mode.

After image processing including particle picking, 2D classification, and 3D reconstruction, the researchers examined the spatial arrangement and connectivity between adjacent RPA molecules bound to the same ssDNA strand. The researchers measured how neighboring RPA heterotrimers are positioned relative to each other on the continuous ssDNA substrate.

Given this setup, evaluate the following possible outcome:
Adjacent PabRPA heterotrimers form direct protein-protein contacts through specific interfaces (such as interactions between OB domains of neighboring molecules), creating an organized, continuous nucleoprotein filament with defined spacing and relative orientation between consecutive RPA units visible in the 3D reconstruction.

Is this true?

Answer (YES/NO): YES